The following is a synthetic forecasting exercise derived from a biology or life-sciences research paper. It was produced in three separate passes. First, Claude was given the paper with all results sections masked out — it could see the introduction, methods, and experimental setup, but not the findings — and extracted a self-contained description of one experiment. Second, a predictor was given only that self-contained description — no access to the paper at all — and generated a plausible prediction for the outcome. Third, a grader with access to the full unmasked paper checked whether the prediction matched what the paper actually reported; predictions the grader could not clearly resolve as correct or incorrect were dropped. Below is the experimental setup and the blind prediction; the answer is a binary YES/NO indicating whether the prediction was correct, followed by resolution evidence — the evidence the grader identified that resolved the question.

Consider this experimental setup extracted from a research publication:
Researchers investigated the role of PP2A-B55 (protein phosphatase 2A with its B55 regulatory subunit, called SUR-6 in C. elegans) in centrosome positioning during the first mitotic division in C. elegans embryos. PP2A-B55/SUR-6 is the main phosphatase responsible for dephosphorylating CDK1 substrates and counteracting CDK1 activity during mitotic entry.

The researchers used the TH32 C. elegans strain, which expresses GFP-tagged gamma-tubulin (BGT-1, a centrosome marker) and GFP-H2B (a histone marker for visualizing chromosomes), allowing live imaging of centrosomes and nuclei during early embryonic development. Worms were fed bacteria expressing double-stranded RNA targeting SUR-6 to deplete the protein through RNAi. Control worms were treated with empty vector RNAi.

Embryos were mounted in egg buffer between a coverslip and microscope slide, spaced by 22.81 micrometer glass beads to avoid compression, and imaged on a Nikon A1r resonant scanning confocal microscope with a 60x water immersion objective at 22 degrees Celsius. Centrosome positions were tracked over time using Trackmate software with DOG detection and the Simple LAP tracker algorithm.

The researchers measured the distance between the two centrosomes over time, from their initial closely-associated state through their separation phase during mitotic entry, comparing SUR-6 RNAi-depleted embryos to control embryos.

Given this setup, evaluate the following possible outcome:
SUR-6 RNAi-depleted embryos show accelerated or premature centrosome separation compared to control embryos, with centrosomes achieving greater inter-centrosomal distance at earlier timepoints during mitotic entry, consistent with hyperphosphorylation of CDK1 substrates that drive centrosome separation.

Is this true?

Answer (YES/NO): NO